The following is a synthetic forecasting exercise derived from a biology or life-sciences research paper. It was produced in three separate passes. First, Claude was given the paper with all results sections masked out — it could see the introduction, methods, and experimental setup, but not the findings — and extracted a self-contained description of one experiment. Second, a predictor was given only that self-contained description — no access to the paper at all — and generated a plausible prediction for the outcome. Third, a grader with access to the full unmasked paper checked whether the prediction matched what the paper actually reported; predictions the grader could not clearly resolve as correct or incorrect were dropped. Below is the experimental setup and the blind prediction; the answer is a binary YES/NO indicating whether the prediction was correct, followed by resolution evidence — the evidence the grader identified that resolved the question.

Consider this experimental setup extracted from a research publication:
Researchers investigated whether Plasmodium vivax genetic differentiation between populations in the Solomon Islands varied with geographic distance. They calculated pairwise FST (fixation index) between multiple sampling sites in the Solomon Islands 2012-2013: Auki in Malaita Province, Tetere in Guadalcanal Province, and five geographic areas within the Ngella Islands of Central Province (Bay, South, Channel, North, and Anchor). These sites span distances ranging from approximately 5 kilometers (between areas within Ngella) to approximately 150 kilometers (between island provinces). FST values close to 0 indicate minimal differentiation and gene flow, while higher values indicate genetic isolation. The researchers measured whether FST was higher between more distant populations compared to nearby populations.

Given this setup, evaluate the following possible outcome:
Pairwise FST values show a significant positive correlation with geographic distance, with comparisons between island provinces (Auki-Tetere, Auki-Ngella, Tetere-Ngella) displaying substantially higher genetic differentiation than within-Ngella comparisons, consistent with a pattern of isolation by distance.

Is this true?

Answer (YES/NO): NO